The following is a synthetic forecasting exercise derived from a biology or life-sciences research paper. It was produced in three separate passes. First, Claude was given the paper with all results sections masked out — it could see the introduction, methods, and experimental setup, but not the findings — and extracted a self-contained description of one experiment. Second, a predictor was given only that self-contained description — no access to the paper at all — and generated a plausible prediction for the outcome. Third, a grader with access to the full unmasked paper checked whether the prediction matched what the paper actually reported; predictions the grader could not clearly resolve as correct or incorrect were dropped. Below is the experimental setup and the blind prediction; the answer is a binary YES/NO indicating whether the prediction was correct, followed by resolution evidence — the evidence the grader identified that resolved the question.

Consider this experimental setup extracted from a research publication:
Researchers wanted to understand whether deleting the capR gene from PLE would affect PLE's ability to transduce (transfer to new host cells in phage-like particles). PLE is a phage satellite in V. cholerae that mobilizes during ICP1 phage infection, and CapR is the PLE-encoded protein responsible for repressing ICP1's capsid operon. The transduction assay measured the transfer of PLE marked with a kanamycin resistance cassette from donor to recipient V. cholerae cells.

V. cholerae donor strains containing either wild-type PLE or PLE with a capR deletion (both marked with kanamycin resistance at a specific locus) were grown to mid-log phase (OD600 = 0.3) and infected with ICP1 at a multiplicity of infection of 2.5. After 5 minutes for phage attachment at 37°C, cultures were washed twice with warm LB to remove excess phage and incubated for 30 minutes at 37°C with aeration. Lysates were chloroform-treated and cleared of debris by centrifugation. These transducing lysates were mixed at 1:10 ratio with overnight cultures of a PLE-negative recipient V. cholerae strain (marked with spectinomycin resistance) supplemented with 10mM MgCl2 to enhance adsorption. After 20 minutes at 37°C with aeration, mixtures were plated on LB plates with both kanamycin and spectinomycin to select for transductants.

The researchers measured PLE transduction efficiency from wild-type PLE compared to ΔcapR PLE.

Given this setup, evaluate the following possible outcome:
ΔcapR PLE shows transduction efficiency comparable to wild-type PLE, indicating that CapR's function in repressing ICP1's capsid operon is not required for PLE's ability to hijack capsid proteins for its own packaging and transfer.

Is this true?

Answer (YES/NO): YES